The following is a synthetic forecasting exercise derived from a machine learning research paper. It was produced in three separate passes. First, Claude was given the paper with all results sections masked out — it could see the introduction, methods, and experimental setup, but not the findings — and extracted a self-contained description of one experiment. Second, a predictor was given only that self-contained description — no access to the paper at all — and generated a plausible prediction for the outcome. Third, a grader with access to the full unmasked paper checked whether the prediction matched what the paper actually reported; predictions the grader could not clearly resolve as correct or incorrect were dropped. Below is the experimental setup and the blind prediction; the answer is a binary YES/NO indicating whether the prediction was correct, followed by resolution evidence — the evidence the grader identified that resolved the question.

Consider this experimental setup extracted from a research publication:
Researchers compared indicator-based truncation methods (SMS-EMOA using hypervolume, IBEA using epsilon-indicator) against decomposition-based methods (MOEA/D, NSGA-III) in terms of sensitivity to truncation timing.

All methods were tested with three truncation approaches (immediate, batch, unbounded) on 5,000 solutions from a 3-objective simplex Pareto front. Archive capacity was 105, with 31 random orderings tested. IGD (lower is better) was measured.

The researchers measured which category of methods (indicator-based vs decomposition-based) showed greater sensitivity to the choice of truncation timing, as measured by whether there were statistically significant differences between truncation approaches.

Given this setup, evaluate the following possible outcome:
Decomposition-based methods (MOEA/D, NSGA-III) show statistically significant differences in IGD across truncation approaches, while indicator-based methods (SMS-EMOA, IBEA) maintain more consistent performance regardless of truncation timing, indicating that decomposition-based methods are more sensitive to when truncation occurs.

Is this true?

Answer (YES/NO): NO